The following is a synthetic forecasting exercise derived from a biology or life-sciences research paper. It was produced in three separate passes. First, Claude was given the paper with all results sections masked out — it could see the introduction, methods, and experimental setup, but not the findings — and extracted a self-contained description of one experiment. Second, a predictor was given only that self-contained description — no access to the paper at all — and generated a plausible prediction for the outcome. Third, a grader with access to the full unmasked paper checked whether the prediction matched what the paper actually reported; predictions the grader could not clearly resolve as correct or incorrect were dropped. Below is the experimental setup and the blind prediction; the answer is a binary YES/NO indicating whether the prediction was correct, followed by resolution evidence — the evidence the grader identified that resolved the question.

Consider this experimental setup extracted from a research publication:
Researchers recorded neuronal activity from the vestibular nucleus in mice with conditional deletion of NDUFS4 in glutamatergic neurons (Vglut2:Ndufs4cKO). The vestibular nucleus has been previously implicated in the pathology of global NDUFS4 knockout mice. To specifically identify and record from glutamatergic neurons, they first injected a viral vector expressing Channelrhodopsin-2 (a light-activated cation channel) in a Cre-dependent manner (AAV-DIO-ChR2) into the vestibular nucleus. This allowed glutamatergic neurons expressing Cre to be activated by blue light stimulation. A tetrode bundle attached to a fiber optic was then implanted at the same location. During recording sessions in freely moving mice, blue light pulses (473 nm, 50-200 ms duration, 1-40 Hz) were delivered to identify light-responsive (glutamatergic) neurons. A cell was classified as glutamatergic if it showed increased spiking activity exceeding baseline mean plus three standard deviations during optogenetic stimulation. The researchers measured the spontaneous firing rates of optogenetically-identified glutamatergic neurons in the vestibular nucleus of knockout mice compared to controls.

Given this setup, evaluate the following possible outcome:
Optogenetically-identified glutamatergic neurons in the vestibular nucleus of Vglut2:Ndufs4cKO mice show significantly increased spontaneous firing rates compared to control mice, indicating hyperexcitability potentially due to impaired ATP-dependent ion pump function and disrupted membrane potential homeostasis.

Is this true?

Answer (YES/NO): NO